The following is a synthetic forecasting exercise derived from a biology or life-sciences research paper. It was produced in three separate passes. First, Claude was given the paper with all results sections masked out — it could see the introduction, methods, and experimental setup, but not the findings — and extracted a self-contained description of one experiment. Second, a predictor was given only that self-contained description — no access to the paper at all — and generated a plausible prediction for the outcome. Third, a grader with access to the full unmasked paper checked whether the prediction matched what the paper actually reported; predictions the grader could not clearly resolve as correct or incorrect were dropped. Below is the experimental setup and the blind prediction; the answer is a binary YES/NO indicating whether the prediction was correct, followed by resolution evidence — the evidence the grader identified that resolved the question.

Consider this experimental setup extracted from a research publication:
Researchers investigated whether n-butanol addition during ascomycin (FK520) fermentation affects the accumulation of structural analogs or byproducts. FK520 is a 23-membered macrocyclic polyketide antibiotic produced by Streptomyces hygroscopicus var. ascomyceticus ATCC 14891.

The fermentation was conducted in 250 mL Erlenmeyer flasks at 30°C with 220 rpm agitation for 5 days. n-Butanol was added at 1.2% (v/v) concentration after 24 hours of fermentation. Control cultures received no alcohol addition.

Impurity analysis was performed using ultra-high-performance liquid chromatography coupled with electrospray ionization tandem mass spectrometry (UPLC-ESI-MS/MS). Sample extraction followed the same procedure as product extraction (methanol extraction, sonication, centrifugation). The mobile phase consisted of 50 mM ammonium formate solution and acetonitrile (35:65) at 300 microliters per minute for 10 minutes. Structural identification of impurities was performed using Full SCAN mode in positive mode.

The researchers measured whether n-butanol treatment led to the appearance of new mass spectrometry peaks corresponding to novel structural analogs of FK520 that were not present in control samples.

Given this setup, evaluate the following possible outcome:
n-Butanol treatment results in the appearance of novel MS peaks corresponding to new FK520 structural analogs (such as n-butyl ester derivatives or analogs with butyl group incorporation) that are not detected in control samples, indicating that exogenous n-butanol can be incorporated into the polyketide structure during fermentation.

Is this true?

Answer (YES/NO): NO